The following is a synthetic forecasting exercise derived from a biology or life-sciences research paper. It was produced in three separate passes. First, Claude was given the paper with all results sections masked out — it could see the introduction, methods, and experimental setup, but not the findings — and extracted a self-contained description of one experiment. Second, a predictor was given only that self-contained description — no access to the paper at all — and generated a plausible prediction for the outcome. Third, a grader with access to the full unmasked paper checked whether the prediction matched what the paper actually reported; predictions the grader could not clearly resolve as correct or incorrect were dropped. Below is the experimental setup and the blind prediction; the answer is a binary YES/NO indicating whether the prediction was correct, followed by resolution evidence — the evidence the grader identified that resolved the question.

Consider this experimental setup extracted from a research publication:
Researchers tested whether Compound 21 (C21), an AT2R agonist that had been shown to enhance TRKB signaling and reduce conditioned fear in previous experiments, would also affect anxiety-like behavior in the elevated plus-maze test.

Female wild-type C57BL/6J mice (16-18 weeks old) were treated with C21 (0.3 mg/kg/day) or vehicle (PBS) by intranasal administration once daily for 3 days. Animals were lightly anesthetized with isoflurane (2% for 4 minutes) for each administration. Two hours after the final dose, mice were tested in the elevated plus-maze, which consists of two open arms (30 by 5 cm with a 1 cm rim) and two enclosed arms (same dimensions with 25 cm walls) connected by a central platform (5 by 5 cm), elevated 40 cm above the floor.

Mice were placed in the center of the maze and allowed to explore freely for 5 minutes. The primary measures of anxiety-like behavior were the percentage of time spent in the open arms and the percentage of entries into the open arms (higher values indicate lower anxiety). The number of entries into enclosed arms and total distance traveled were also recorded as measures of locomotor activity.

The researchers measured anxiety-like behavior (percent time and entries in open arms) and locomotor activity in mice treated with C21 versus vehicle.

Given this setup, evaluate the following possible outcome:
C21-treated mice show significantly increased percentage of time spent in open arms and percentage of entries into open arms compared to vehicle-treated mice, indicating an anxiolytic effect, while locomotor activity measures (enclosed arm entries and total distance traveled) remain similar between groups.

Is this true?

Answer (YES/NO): NO